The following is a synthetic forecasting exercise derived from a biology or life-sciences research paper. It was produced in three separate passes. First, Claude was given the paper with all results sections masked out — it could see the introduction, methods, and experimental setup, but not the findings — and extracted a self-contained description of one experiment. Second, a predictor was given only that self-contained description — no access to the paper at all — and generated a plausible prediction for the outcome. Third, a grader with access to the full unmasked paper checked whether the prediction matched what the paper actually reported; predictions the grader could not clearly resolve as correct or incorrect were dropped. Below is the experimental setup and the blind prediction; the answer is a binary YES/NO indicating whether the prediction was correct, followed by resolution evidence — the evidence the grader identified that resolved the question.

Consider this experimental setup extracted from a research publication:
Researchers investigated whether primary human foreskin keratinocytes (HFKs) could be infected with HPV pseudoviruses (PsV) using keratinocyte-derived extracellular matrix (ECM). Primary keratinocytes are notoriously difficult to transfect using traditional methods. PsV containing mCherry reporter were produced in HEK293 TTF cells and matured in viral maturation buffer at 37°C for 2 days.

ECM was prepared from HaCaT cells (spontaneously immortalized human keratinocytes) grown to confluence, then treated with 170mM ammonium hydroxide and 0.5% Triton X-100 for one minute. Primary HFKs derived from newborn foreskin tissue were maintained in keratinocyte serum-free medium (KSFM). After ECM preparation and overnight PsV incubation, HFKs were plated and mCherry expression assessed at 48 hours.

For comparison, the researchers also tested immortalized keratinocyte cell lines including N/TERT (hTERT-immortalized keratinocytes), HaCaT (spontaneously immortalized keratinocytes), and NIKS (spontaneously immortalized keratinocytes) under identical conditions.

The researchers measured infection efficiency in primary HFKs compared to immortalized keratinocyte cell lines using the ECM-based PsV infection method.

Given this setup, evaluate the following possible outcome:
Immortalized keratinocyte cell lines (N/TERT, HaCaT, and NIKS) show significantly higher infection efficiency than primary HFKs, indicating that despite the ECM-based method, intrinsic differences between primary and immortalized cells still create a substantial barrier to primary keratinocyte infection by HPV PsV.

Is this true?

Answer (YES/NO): YES